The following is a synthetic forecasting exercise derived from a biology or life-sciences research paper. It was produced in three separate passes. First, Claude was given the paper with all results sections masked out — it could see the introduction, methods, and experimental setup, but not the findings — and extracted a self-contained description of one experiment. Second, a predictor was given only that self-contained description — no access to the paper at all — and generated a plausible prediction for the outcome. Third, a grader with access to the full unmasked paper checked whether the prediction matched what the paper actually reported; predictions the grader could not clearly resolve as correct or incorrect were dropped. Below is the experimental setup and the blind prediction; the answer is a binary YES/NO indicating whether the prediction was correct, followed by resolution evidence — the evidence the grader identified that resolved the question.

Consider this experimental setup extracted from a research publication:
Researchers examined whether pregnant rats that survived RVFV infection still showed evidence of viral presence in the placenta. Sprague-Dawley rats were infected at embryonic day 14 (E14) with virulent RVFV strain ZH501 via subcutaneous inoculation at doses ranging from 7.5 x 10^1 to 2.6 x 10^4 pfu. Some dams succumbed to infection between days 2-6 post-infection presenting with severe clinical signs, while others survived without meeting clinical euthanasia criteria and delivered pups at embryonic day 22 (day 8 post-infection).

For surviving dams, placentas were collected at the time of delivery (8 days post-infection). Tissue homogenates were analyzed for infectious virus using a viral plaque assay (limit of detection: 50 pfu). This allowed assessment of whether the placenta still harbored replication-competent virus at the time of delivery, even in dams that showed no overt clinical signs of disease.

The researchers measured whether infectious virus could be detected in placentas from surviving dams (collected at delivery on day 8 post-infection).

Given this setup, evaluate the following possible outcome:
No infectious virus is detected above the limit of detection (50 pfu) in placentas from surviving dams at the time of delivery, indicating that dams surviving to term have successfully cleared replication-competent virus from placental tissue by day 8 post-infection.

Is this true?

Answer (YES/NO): NO